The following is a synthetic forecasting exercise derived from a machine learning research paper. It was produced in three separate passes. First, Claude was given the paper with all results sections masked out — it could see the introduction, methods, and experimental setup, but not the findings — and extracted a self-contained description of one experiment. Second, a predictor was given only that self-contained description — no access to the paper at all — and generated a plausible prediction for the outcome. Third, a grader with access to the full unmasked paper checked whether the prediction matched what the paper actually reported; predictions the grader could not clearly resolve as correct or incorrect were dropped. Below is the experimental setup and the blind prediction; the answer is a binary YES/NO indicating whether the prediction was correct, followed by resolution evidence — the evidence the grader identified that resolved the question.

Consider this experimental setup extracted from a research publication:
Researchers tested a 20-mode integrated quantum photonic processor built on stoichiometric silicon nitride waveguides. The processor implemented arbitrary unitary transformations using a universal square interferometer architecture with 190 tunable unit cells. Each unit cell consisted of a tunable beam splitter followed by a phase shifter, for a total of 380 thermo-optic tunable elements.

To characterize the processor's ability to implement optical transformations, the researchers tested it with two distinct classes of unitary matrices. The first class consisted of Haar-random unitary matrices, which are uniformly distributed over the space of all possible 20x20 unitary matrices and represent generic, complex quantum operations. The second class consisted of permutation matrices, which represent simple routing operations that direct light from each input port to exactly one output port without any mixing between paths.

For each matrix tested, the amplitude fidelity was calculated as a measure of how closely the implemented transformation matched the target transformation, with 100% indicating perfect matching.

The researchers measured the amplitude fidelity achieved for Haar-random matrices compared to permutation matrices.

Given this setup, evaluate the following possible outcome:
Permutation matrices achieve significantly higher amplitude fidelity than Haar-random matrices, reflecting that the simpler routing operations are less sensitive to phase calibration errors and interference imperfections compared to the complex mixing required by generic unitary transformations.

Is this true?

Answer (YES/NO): YES